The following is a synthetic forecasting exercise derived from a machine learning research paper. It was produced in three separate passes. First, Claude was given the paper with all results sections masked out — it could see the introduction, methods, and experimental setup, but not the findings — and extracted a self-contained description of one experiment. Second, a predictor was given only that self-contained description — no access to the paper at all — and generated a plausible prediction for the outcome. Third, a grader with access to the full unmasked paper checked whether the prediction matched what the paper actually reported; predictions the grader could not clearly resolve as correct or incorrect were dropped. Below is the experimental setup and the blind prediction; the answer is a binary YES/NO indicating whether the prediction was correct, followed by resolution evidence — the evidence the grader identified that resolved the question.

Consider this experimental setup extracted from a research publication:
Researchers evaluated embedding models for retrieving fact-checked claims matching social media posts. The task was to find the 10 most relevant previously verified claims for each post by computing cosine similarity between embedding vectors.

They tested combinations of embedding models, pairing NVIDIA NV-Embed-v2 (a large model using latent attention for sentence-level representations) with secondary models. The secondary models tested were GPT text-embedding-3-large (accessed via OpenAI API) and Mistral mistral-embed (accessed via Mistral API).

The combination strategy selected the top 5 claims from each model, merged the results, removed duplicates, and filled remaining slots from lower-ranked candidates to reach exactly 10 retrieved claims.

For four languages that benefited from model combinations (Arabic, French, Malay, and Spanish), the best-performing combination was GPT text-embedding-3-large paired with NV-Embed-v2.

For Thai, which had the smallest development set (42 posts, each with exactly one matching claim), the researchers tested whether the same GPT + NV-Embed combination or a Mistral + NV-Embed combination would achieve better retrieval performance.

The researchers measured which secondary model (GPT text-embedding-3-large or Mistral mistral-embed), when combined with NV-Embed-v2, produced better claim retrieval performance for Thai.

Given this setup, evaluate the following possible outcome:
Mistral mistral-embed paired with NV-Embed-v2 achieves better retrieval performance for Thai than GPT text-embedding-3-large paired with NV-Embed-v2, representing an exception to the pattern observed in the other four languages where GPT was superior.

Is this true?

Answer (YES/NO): YES